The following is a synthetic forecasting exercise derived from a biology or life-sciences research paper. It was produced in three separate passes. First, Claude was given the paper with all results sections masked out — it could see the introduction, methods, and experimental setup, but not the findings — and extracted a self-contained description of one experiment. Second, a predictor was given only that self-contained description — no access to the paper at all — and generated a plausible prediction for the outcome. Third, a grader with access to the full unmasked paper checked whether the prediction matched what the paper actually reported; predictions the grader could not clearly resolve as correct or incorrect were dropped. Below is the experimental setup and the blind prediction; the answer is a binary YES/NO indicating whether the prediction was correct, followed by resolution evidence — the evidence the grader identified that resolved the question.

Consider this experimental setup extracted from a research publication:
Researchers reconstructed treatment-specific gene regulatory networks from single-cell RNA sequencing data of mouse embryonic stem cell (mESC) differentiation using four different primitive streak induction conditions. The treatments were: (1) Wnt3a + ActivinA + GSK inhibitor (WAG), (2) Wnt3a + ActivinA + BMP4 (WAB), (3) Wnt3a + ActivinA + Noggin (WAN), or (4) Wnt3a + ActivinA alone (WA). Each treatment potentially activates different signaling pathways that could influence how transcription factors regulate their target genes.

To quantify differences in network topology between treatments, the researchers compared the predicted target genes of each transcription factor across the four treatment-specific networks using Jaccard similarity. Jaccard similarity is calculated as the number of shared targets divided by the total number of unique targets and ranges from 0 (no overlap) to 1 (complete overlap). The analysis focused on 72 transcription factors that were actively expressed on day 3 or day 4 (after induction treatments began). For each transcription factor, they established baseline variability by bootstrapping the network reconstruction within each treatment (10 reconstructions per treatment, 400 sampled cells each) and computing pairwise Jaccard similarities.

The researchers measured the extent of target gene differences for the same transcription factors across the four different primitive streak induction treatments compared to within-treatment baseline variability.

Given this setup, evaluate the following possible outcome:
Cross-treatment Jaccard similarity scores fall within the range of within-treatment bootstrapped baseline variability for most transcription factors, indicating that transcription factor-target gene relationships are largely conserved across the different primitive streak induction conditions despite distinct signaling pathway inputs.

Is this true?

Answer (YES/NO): NO